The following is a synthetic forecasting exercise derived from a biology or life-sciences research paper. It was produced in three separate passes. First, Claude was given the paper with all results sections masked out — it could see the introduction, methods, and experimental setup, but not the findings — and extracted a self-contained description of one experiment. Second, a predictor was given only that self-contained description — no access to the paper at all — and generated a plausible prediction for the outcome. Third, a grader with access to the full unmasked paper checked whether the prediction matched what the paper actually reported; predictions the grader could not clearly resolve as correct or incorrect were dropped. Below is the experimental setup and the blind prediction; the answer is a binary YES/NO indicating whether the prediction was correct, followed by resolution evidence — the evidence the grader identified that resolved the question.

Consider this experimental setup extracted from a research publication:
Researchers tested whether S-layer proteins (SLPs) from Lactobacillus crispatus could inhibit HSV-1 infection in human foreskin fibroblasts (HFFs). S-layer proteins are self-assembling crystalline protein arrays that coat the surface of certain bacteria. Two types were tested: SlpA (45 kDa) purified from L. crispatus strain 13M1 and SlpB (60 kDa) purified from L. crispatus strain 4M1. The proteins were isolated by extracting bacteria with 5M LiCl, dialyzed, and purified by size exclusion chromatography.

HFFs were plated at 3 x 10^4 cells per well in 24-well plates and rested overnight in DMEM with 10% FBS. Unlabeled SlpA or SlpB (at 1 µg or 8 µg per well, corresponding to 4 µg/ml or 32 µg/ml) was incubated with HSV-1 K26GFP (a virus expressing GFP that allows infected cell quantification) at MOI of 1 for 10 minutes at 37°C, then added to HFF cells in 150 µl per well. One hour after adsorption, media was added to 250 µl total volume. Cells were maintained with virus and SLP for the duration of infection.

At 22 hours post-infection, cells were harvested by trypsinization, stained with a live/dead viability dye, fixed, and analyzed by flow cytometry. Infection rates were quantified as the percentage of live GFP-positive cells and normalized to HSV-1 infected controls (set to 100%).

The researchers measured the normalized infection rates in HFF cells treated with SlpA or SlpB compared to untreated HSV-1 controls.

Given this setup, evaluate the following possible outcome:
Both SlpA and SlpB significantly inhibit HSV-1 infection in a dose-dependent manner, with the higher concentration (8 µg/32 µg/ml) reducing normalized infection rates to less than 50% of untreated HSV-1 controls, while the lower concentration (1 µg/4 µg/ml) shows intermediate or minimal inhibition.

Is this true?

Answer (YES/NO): YES